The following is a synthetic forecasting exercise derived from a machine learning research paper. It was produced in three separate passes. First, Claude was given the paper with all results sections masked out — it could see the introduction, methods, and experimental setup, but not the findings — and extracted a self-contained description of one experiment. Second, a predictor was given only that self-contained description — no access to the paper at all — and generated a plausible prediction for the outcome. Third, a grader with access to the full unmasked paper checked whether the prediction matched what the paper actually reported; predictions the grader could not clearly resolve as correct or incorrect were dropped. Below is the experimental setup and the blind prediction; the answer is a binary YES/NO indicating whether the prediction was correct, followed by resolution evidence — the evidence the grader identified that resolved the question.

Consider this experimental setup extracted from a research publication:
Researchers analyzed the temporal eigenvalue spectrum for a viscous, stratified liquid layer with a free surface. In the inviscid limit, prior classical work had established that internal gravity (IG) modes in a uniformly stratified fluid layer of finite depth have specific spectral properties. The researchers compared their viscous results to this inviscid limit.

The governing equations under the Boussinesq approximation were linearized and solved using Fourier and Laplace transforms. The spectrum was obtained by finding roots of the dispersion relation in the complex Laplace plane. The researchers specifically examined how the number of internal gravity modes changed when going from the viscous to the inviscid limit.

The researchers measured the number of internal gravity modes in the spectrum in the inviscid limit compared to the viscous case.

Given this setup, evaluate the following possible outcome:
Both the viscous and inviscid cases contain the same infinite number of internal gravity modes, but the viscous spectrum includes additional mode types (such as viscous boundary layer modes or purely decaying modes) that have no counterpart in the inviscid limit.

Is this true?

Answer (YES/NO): NO